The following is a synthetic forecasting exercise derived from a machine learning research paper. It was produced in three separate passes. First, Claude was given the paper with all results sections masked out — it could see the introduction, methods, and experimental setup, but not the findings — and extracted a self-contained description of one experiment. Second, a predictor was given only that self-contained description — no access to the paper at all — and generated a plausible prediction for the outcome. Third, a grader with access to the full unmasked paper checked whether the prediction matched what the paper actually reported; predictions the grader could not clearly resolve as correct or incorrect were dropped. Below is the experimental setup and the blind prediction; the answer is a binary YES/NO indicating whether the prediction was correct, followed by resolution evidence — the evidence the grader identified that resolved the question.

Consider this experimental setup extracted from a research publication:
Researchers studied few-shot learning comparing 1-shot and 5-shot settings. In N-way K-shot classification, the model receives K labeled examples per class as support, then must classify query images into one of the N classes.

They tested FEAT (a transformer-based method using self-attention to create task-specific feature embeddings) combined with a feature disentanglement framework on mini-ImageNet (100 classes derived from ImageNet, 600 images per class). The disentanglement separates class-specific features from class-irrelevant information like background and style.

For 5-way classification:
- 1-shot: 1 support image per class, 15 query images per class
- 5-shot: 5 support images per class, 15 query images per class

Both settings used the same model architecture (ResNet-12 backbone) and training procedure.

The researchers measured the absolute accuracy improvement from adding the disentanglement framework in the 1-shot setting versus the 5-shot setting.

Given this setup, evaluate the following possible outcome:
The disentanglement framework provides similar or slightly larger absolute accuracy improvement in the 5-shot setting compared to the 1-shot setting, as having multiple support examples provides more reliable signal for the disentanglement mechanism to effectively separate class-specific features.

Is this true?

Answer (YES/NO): NO